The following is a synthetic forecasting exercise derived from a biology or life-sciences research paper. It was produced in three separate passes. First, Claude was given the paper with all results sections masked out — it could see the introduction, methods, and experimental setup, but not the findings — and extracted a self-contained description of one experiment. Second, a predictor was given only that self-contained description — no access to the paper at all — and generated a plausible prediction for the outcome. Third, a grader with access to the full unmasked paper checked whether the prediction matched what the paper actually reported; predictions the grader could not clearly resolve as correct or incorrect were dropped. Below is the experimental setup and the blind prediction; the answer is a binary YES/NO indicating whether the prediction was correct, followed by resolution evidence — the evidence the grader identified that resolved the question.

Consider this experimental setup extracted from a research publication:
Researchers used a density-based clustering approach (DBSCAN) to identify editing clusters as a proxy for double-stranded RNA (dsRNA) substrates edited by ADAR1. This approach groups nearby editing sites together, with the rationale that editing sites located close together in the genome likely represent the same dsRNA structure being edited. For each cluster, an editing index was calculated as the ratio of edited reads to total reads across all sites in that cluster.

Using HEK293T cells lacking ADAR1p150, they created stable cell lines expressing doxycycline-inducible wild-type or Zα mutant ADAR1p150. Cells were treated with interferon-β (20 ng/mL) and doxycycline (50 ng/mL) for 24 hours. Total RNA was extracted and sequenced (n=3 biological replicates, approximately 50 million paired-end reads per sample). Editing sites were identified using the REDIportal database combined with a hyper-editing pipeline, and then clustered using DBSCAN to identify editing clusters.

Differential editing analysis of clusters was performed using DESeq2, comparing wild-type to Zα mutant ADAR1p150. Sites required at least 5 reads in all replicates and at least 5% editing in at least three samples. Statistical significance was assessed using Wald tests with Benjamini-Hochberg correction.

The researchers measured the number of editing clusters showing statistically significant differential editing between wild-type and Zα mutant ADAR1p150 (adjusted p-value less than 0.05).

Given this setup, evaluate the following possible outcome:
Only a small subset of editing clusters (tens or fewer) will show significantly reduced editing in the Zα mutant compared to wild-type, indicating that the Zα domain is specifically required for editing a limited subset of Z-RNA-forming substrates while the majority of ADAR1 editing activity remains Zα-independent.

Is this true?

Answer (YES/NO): NO